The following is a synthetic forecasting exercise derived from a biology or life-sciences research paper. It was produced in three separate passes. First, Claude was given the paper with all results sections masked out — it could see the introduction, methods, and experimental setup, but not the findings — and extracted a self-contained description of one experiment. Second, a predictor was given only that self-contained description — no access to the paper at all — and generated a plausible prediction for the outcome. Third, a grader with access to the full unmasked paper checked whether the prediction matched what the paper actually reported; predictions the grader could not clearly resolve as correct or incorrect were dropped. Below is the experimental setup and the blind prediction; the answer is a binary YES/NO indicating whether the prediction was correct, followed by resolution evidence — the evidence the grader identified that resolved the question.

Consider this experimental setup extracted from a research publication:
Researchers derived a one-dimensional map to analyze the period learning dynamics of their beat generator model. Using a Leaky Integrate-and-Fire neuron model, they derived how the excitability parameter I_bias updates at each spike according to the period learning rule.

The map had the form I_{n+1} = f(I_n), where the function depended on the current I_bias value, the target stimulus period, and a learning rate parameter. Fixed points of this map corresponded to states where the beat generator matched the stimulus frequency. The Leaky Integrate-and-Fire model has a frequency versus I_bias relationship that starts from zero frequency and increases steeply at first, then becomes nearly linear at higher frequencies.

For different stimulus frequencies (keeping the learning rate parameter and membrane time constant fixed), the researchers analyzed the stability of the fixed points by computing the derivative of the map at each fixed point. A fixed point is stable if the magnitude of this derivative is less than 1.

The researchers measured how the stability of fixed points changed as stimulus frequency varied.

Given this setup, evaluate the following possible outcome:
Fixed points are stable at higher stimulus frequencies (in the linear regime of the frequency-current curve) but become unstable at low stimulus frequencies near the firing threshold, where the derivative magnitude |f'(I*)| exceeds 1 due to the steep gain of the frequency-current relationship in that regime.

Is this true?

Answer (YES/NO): YES